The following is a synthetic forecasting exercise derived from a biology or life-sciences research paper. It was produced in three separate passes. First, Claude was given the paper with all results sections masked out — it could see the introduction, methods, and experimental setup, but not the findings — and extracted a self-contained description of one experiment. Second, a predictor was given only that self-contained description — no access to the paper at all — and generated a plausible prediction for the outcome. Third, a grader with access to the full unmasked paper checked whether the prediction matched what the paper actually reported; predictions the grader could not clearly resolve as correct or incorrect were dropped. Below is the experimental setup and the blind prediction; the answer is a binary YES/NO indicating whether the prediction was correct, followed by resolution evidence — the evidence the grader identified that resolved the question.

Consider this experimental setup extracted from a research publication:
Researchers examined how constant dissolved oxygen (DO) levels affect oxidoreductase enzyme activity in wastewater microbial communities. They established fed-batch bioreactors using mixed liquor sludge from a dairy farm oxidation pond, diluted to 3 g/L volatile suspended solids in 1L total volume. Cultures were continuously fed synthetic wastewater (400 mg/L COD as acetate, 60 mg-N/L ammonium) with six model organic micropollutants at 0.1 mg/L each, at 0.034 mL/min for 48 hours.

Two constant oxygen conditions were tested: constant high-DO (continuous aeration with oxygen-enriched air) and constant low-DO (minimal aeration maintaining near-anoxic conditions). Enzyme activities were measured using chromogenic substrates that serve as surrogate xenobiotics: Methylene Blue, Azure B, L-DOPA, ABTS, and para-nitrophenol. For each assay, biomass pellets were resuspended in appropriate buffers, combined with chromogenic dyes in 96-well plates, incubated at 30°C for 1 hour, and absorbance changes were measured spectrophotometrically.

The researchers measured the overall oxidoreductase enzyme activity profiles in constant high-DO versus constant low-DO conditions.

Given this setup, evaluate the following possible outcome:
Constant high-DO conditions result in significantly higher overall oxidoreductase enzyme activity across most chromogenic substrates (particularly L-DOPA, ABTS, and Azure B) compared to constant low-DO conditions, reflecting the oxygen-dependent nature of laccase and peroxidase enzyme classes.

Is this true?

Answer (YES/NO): NO